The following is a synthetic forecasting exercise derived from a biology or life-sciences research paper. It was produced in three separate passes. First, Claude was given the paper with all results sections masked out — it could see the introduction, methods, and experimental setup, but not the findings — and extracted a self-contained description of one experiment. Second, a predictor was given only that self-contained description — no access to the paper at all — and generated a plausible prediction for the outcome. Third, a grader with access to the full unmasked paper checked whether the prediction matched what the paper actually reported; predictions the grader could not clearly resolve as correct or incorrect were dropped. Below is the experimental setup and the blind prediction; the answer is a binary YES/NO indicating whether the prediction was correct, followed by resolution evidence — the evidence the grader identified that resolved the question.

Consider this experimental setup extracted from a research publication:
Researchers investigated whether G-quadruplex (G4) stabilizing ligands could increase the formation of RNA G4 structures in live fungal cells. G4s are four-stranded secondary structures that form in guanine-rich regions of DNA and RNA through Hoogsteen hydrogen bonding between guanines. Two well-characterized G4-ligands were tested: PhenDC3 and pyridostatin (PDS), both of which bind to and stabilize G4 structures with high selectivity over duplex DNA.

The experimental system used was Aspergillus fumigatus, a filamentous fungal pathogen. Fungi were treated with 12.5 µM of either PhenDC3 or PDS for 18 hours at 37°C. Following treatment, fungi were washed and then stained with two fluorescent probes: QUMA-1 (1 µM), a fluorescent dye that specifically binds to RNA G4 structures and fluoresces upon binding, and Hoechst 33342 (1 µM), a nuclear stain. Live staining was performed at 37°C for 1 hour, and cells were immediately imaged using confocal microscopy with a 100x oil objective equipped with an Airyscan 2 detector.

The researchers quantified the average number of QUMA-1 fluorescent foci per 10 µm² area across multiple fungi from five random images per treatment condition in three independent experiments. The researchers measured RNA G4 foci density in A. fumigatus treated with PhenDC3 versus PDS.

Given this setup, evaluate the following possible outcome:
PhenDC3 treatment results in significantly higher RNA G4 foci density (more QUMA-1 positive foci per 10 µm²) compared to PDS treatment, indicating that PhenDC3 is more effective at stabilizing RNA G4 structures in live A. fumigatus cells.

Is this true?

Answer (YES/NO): YES